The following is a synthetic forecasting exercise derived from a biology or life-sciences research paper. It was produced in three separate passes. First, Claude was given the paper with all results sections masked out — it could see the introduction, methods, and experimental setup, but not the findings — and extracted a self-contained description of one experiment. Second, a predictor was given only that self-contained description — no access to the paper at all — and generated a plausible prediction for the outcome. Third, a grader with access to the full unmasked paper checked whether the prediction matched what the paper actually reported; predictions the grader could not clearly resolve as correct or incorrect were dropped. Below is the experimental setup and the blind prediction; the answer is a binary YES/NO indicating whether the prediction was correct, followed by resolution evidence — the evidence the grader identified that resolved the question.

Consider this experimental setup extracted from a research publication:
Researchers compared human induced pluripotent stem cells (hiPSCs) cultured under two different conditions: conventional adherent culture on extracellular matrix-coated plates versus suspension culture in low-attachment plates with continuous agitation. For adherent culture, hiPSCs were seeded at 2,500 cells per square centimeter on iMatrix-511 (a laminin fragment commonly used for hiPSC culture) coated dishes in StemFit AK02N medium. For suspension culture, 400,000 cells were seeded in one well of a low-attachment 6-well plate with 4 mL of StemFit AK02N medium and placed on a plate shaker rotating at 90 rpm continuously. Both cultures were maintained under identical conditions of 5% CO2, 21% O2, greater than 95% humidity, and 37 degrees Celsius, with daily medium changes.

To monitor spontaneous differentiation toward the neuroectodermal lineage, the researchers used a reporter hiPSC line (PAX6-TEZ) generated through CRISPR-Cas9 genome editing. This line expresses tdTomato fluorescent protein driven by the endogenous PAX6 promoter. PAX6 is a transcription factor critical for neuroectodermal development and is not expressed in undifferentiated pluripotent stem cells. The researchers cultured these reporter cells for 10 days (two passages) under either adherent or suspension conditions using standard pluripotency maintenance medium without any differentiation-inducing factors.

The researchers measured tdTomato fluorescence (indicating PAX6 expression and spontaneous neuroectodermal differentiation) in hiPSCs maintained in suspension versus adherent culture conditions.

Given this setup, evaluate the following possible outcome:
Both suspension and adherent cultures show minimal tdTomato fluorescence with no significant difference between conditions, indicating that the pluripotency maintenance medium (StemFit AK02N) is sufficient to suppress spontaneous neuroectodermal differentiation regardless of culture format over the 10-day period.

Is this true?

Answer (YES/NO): NO